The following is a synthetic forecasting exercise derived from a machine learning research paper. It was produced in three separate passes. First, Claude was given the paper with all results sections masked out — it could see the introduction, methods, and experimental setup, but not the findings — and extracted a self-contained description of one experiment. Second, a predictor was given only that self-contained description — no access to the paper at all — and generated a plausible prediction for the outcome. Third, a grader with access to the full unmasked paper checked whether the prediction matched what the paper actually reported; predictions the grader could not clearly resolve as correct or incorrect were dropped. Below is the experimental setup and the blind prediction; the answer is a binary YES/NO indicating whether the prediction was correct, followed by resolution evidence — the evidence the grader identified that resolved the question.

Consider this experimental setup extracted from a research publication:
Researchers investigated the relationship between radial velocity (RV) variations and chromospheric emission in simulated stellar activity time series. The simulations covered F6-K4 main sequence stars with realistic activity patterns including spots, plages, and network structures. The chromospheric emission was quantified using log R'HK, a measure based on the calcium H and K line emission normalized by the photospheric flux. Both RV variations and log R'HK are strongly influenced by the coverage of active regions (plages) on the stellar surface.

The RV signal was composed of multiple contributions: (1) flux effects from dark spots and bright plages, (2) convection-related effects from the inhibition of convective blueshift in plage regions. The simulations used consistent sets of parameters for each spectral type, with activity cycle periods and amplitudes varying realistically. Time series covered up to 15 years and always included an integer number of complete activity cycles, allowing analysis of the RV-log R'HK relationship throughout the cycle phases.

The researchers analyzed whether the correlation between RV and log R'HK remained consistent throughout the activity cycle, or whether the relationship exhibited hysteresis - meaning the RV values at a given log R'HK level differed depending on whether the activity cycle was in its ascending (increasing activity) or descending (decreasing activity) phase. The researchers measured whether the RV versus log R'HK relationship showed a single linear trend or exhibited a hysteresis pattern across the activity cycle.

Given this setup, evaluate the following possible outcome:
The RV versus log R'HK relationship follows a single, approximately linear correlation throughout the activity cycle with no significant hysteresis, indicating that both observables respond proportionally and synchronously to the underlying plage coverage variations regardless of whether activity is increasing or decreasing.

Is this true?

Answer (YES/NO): NO